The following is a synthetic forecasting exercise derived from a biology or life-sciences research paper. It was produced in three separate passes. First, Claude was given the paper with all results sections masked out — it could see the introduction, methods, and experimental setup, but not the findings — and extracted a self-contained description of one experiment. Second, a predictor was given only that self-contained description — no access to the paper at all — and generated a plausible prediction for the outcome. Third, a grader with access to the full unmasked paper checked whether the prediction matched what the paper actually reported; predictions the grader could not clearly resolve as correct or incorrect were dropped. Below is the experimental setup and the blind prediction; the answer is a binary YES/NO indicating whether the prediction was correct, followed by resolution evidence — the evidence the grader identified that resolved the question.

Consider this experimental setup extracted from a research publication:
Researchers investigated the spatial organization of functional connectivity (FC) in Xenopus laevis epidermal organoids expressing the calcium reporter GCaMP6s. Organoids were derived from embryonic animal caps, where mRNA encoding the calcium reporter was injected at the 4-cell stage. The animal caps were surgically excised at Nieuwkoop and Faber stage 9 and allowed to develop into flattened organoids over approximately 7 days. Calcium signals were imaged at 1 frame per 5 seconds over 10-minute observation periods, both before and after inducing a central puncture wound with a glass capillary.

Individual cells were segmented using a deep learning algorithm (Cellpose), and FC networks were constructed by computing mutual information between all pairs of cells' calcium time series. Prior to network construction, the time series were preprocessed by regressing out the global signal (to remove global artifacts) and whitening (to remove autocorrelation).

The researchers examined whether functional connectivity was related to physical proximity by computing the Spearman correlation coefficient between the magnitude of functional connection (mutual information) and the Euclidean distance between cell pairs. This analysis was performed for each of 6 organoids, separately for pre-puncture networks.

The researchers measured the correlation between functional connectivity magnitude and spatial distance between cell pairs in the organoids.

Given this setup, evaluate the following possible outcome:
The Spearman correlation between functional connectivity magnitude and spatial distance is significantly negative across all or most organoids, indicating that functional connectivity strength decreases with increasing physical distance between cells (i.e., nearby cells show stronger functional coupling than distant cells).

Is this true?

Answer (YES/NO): YES